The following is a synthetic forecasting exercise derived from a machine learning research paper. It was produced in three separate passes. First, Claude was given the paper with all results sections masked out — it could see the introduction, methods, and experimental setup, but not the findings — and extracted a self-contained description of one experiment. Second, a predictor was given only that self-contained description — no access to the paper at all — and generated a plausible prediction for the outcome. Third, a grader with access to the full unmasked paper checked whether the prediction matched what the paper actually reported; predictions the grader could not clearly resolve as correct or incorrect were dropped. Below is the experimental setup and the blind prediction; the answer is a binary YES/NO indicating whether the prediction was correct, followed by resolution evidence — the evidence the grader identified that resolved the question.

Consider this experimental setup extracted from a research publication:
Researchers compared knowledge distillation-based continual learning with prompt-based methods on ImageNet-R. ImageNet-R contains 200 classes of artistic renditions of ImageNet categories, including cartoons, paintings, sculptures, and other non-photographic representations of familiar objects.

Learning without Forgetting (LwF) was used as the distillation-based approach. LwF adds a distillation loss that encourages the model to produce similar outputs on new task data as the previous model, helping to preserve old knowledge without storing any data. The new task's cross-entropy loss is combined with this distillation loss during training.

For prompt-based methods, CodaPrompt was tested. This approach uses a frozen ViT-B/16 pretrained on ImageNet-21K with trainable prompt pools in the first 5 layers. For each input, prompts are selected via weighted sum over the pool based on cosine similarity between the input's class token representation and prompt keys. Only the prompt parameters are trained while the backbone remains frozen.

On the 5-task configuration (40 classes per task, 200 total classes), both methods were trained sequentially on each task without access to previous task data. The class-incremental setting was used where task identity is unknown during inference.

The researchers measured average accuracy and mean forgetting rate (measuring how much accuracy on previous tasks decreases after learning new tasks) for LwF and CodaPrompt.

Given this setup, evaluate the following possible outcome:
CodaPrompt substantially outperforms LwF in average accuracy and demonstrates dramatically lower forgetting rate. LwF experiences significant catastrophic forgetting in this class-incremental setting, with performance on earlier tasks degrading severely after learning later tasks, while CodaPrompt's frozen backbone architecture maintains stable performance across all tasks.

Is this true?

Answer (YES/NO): NO